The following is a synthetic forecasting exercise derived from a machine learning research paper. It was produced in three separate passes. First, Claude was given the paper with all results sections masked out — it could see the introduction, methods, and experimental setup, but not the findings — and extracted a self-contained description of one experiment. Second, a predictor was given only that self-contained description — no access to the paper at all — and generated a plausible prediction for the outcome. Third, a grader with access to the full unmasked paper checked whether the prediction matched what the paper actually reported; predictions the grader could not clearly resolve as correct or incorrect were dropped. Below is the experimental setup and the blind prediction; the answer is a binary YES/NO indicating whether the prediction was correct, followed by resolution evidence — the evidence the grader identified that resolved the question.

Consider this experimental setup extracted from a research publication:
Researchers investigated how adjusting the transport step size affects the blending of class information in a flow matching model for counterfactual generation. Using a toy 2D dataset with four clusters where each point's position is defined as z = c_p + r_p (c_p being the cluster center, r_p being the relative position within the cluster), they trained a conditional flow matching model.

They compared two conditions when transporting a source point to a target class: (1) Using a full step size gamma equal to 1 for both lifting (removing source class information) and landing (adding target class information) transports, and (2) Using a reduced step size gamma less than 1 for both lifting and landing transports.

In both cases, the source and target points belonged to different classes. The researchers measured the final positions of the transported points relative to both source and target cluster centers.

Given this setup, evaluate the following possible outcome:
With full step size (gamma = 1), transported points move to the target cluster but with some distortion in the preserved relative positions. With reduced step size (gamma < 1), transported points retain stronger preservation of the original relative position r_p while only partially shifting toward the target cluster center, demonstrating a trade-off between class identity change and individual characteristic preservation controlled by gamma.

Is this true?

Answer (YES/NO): NO